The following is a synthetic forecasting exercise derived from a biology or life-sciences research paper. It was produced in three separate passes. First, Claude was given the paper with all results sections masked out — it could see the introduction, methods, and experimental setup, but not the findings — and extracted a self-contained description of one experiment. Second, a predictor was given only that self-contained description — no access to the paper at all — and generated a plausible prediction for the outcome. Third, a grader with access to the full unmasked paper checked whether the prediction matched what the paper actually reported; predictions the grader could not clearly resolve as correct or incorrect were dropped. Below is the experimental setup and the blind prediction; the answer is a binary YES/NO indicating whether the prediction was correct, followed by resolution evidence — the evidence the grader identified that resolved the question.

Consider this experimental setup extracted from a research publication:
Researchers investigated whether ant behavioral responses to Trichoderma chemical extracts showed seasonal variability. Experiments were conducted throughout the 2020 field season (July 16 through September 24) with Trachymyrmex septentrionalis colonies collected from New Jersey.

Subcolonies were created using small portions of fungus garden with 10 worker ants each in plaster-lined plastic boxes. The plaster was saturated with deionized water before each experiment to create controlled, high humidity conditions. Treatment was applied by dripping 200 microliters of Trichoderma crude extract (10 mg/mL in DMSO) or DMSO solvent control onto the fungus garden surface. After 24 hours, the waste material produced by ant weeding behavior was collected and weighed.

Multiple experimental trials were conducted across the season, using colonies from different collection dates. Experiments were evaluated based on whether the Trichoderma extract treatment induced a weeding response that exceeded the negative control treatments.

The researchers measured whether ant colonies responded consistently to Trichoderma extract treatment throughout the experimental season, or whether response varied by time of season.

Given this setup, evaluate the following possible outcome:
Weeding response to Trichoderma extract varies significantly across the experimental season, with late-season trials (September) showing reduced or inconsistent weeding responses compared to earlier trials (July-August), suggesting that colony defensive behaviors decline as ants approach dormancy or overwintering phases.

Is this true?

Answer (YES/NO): NO